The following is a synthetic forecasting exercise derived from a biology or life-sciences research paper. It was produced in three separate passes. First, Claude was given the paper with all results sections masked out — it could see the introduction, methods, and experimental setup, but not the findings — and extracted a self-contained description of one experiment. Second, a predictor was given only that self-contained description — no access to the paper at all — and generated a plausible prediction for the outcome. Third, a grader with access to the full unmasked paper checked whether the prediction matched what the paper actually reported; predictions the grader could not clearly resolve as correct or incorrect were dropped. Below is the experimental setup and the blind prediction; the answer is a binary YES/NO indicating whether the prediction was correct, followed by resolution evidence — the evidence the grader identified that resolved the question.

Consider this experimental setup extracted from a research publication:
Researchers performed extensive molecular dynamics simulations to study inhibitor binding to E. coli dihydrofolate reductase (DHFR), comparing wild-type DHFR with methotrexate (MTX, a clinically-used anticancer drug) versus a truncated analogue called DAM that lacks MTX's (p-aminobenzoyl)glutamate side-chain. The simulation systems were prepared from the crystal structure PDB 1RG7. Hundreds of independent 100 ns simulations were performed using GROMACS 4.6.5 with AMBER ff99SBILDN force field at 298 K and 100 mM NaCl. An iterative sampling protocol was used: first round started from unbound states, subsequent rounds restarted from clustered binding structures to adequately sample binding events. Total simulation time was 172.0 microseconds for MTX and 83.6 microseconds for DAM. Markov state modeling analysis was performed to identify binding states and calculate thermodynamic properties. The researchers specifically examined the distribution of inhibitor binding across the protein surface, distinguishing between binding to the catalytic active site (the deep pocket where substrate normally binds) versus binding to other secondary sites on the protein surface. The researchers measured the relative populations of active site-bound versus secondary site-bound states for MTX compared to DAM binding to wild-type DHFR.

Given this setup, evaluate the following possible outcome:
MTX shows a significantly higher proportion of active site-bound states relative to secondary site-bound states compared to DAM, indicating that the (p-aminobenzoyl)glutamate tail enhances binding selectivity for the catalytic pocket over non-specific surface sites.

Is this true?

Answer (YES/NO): YES